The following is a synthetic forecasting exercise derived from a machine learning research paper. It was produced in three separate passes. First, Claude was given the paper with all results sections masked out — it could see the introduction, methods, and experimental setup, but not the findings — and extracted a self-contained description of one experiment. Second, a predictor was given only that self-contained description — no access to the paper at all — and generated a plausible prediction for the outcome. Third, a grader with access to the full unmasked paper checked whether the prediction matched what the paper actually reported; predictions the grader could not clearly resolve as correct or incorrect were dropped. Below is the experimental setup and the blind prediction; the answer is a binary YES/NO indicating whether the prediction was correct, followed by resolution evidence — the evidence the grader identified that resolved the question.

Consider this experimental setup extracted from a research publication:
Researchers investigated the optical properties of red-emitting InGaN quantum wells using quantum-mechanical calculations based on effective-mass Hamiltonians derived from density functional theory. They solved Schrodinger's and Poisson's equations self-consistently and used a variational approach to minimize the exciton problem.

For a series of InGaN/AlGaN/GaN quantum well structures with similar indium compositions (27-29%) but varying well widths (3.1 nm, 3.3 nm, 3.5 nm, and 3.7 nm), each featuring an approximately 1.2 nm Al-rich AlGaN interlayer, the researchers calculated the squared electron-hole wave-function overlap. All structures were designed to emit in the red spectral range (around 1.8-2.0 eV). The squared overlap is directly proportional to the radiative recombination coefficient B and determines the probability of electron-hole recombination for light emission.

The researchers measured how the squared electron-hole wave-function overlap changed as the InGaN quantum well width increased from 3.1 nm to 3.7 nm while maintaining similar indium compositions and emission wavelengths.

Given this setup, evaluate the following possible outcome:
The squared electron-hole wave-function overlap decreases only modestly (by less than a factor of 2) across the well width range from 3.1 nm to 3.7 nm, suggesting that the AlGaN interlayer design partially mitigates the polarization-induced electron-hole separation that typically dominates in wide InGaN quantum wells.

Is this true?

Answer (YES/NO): NO